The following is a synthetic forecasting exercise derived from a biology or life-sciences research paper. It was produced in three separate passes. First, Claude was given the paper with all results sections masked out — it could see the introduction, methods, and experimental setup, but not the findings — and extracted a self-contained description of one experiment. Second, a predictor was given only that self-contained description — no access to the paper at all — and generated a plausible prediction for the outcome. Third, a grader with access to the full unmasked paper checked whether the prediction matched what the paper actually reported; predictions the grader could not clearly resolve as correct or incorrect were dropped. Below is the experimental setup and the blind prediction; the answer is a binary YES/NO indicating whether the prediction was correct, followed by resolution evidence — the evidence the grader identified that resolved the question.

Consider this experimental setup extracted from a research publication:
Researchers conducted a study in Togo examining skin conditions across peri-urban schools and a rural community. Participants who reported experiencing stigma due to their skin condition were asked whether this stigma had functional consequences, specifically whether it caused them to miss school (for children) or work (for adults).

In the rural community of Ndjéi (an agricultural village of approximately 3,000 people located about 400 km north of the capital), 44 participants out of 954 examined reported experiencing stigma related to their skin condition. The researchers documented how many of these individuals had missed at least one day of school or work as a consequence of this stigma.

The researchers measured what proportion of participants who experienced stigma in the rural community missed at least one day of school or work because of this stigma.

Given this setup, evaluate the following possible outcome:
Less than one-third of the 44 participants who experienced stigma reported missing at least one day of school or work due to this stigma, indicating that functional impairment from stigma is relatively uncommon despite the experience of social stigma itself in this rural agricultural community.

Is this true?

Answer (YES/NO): NO